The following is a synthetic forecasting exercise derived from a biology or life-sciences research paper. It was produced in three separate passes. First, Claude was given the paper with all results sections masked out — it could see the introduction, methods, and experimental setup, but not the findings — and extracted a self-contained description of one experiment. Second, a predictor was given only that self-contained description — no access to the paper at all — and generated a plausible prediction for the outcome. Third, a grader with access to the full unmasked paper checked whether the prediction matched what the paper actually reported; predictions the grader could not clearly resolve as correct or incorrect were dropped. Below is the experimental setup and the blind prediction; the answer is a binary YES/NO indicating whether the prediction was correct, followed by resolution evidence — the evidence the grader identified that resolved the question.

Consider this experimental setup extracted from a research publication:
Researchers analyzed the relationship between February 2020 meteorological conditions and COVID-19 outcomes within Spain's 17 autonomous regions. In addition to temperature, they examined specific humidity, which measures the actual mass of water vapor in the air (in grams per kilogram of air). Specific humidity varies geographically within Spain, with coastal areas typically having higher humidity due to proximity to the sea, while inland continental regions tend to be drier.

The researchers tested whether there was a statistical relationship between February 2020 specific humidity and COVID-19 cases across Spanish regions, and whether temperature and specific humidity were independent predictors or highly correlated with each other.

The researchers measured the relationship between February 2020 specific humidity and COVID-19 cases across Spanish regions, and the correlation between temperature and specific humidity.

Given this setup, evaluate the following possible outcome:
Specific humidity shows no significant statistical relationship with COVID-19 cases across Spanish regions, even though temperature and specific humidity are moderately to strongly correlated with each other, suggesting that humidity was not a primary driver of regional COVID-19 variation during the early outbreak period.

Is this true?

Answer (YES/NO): NO